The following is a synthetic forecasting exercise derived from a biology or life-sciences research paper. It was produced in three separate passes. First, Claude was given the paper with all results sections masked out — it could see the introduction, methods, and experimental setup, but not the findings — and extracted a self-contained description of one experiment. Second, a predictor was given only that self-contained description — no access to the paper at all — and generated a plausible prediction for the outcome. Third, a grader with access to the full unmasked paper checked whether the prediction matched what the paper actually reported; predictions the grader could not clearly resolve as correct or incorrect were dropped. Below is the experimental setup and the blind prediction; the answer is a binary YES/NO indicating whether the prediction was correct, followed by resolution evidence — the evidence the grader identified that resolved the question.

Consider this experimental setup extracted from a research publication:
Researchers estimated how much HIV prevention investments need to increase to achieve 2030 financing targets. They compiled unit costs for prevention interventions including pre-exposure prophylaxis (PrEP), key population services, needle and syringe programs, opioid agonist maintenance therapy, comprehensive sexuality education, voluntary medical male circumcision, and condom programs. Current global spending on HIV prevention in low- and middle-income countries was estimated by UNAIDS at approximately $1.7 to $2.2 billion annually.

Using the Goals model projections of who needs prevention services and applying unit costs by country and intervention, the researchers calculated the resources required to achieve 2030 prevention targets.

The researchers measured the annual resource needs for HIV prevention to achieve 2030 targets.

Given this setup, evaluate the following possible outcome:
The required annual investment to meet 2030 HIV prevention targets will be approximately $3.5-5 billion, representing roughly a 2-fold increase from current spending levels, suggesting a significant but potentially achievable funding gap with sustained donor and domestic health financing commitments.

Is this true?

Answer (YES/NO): NO